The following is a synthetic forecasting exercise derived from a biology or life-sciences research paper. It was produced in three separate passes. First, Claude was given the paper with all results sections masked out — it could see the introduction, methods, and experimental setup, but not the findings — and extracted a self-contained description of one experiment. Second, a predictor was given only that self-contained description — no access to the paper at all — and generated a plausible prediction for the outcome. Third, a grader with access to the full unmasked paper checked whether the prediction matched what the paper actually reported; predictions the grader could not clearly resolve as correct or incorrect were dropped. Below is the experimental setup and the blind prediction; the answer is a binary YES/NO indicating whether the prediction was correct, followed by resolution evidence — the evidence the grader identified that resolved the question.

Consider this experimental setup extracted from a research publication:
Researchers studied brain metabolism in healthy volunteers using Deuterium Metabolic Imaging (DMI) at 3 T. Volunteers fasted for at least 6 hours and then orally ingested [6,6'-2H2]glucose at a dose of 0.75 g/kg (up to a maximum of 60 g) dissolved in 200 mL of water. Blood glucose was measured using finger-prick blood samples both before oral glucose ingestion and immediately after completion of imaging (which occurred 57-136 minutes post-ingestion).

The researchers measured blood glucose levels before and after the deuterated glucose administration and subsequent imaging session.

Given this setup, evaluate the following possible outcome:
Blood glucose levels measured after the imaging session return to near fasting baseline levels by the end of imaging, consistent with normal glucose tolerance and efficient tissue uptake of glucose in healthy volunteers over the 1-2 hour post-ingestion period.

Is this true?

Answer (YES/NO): YES